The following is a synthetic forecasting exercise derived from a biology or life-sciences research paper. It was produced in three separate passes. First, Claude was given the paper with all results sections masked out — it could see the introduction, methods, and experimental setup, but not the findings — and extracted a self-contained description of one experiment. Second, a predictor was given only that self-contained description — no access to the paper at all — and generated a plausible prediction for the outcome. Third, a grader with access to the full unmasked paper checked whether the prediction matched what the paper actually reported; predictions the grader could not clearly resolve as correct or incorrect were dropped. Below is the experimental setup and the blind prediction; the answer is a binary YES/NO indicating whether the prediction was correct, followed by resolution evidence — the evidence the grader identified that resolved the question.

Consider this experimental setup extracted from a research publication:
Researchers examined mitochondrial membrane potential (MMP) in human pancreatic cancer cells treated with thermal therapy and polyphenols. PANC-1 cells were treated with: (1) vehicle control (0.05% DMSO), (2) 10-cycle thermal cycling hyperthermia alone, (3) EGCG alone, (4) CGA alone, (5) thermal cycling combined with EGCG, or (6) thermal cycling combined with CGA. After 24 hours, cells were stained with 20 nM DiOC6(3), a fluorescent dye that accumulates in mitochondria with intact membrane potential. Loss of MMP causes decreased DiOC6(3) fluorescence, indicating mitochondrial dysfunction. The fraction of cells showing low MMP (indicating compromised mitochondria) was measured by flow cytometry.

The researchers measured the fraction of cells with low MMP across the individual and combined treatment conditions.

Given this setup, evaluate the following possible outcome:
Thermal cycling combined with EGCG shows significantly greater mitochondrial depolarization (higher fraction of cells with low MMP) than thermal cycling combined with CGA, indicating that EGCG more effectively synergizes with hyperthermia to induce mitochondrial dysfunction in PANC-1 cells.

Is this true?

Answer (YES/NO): YES